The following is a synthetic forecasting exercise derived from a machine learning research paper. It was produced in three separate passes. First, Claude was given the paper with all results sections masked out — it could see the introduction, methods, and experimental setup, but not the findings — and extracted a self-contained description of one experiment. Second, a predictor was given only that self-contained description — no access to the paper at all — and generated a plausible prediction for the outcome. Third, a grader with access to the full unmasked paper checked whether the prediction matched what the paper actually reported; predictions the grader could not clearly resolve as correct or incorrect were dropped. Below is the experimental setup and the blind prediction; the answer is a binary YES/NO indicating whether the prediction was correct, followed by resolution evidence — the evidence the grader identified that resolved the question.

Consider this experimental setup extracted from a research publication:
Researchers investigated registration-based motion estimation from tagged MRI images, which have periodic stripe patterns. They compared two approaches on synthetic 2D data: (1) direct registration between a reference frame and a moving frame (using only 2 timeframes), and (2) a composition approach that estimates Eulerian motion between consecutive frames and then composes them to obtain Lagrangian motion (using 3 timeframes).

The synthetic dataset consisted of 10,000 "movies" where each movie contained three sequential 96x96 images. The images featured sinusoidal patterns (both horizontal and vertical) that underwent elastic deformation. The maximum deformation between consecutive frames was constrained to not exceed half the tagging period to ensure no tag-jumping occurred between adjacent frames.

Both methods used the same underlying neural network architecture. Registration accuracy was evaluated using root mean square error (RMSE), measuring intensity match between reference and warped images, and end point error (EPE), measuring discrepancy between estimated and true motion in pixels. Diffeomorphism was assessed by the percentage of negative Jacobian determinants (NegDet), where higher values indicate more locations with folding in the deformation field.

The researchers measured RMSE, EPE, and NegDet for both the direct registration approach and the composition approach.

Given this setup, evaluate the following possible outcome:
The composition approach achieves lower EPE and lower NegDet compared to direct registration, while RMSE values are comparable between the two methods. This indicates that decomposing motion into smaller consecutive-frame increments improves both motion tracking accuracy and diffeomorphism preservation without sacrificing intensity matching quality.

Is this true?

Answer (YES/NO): NO